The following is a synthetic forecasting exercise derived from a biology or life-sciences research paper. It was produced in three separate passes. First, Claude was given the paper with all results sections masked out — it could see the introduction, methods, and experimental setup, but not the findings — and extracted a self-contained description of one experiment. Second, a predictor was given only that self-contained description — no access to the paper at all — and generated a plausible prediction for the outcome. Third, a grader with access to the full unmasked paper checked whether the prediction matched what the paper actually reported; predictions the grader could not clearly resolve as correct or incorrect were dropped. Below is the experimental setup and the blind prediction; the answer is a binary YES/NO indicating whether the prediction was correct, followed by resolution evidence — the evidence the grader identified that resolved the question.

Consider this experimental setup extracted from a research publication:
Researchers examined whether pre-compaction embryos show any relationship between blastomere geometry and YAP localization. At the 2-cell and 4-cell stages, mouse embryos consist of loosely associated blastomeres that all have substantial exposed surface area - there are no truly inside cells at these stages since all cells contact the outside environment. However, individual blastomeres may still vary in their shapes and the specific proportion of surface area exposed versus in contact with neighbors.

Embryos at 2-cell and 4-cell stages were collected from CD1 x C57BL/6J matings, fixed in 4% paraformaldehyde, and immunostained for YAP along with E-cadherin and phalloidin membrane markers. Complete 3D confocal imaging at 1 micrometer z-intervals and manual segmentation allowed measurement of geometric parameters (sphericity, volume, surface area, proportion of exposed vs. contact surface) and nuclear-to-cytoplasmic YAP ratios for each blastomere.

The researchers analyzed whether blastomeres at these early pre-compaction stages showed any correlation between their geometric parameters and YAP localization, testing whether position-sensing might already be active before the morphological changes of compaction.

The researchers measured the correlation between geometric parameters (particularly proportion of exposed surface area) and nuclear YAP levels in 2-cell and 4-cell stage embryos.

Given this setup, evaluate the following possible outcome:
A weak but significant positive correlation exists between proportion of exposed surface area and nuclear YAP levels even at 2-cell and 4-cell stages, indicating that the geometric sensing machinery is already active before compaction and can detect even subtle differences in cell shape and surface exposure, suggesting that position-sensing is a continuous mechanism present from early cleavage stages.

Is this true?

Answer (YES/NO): NO